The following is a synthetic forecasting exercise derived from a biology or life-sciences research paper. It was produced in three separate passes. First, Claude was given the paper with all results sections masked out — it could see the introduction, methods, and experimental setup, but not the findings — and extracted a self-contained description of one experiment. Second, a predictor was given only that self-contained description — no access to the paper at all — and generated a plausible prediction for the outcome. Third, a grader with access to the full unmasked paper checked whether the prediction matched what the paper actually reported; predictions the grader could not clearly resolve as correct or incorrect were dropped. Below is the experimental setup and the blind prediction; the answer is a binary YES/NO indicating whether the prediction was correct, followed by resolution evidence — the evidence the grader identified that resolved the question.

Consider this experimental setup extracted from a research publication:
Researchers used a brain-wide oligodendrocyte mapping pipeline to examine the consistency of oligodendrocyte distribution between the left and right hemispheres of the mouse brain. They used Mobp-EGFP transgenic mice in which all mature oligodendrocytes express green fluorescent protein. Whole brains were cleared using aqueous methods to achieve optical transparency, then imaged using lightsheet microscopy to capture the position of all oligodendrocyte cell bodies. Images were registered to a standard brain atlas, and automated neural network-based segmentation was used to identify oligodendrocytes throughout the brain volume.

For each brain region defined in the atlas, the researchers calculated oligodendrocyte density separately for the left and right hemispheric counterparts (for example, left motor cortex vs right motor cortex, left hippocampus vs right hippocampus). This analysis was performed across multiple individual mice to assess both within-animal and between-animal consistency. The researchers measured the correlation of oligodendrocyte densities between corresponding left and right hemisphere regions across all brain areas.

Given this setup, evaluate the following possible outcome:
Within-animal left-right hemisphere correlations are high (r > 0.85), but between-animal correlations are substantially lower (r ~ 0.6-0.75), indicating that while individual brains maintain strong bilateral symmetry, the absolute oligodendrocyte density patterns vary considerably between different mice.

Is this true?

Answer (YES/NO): NO